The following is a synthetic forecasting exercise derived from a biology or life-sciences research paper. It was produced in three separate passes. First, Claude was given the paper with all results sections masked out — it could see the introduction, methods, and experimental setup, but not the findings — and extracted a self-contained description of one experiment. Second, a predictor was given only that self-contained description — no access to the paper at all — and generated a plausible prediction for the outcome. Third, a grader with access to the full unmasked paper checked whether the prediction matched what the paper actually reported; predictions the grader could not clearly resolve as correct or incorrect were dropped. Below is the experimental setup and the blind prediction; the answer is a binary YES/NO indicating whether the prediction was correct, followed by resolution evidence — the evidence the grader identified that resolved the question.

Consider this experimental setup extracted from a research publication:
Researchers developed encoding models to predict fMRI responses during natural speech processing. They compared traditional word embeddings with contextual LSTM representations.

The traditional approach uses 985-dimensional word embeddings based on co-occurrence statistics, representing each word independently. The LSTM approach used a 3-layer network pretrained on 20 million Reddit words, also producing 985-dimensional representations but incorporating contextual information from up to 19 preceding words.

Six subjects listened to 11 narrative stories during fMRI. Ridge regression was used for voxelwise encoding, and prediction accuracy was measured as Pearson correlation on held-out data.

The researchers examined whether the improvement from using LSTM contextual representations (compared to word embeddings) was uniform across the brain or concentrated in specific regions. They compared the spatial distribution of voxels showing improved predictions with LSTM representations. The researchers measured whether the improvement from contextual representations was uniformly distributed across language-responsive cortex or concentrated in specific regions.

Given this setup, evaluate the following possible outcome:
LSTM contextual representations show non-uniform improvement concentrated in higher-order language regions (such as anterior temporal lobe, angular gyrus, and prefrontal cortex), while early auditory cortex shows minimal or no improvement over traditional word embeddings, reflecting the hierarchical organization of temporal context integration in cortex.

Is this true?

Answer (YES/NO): NO